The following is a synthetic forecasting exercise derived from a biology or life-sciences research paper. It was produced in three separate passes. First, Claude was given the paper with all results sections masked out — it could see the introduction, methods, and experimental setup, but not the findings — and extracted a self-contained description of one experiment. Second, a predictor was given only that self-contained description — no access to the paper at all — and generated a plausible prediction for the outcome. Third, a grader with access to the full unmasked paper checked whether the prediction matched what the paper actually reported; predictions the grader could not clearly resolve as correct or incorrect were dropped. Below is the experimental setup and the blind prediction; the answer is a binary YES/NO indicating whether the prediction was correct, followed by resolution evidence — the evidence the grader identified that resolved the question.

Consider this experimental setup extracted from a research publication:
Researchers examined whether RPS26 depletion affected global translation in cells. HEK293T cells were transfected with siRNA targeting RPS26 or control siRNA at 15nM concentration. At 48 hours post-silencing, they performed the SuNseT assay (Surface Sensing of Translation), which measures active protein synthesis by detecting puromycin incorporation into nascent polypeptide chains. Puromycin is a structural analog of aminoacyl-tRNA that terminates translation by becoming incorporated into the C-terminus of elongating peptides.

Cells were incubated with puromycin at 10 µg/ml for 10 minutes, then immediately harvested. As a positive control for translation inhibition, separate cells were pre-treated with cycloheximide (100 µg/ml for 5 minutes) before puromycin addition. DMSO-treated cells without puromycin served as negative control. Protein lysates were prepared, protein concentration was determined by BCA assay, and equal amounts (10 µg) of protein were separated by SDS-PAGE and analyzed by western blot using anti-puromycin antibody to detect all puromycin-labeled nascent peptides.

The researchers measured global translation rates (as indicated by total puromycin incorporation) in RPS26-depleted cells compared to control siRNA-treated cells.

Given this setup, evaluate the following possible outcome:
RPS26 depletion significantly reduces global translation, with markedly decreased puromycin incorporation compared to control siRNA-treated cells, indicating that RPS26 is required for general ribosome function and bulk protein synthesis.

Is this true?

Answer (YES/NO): NO